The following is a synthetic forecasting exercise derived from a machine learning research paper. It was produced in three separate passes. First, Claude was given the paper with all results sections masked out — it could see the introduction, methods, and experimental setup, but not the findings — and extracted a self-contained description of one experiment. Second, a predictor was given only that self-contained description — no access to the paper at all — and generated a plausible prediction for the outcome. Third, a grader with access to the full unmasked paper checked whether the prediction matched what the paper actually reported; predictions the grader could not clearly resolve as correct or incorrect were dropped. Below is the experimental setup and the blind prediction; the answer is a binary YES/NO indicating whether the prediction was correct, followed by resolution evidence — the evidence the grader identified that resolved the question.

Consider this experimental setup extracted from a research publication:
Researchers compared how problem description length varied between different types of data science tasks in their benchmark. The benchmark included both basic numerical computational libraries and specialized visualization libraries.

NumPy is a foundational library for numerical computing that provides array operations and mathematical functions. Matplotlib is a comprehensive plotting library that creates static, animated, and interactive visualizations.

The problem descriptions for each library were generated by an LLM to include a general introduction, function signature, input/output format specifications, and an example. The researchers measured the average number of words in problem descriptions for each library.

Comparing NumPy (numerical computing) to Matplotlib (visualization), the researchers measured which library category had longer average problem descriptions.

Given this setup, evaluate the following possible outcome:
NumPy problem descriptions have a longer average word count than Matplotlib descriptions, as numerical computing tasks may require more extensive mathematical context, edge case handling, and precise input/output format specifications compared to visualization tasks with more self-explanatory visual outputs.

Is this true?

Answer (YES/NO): NO